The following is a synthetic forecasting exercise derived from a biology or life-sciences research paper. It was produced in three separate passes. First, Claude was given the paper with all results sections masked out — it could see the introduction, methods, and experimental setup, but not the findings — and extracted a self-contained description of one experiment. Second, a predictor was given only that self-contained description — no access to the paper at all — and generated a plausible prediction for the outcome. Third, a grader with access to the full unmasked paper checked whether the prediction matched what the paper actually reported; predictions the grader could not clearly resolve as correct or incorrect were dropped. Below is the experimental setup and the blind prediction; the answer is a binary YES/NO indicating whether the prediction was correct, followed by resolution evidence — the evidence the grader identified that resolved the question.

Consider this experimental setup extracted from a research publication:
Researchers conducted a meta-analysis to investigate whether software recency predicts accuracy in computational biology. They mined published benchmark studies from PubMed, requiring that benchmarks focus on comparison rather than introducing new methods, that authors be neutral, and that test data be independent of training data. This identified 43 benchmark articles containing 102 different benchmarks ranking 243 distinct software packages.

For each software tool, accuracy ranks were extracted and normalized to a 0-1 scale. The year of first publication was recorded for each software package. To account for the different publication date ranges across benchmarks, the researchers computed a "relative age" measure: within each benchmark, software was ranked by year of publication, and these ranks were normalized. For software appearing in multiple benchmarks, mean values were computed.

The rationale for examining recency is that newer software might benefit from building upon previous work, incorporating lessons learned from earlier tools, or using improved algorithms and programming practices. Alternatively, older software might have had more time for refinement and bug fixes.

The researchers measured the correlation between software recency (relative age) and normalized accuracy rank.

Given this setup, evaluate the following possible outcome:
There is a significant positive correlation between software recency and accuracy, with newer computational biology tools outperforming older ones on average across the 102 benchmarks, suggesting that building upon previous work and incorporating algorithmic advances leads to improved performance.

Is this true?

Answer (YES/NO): NO